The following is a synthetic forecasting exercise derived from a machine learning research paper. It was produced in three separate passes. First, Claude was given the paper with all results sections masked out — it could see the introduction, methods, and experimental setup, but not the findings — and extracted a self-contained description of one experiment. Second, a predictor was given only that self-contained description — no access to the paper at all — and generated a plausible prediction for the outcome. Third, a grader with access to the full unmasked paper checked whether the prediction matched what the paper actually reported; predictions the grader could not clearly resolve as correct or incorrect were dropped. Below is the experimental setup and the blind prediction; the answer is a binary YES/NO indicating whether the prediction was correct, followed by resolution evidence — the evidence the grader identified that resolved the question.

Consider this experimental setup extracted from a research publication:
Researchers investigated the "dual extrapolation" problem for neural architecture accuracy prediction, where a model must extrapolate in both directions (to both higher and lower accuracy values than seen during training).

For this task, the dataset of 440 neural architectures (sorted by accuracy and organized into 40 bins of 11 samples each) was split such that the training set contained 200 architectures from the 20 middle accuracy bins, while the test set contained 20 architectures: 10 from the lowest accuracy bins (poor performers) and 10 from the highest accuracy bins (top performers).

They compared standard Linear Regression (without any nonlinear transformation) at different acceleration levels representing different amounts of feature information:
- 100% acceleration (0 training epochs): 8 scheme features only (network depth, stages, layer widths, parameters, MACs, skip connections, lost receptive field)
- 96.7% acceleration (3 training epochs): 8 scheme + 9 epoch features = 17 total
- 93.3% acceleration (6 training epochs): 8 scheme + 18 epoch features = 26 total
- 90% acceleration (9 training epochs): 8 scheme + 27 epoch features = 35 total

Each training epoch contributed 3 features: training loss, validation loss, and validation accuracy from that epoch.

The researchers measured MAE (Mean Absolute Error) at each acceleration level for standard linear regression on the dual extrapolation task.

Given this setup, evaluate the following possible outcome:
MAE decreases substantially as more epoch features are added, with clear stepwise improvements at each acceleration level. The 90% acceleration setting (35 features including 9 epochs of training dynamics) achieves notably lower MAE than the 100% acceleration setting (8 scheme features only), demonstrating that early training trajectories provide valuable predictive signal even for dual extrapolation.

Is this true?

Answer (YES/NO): YES